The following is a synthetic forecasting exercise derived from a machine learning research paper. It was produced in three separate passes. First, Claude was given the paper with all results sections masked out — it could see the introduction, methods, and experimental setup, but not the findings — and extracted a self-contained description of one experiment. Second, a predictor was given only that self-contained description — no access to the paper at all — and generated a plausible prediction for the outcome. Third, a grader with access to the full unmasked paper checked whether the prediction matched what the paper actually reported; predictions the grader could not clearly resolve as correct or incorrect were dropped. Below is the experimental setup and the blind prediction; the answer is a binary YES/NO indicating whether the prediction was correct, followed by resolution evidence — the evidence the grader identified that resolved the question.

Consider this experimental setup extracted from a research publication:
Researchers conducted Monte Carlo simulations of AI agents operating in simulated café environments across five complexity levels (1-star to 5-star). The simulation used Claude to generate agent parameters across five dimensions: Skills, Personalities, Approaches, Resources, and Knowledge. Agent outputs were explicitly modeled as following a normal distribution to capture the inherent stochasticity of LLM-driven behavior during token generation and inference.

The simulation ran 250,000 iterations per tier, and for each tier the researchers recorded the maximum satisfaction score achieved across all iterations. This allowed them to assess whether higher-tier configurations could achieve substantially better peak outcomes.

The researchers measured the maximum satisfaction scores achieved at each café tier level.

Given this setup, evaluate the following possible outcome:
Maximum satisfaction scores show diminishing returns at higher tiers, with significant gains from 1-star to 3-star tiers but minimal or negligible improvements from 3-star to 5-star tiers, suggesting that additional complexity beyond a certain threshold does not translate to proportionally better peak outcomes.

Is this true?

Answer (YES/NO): NO